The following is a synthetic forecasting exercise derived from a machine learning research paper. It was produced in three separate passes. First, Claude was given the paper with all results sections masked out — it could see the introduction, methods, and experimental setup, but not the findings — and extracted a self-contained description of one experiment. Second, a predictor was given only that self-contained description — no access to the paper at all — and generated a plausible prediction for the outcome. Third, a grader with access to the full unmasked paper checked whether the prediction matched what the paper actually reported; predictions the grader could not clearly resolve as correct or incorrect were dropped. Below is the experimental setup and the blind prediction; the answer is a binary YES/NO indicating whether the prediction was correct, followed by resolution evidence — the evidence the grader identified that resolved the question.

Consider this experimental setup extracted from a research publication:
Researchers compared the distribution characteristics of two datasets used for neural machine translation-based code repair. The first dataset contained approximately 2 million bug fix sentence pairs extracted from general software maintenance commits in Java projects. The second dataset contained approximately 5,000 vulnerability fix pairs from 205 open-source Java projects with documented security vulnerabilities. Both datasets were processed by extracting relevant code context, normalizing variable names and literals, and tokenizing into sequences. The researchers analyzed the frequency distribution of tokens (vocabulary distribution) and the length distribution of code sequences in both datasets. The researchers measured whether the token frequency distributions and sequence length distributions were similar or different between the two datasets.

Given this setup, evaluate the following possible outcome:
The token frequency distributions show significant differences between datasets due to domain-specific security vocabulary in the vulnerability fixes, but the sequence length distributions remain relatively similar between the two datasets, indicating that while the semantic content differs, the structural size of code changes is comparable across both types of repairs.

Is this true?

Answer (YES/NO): NO